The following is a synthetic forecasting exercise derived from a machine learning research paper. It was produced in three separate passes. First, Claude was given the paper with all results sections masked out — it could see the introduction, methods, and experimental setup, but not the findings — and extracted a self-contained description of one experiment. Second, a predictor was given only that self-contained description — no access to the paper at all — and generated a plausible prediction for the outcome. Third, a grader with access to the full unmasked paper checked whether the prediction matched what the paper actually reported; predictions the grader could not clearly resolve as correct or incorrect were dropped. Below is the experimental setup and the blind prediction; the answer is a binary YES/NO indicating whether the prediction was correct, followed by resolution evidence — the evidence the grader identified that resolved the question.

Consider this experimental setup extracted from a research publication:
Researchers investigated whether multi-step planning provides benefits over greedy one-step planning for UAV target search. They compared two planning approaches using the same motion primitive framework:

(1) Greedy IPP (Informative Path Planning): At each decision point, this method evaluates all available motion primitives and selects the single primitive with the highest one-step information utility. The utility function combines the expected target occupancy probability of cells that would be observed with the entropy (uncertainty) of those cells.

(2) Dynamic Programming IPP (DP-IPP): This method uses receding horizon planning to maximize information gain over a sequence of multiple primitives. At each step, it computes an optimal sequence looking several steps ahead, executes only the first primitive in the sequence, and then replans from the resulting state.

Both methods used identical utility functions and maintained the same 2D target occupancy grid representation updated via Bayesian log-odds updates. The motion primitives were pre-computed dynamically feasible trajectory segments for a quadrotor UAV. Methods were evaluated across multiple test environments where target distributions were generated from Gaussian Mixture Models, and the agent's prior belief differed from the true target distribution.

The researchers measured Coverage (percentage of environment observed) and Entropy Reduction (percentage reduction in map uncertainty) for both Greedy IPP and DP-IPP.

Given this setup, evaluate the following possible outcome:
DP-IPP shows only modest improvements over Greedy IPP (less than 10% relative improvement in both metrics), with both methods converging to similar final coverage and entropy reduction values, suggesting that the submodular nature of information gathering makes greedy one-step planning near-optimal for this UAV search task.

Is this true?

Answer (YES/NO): NO